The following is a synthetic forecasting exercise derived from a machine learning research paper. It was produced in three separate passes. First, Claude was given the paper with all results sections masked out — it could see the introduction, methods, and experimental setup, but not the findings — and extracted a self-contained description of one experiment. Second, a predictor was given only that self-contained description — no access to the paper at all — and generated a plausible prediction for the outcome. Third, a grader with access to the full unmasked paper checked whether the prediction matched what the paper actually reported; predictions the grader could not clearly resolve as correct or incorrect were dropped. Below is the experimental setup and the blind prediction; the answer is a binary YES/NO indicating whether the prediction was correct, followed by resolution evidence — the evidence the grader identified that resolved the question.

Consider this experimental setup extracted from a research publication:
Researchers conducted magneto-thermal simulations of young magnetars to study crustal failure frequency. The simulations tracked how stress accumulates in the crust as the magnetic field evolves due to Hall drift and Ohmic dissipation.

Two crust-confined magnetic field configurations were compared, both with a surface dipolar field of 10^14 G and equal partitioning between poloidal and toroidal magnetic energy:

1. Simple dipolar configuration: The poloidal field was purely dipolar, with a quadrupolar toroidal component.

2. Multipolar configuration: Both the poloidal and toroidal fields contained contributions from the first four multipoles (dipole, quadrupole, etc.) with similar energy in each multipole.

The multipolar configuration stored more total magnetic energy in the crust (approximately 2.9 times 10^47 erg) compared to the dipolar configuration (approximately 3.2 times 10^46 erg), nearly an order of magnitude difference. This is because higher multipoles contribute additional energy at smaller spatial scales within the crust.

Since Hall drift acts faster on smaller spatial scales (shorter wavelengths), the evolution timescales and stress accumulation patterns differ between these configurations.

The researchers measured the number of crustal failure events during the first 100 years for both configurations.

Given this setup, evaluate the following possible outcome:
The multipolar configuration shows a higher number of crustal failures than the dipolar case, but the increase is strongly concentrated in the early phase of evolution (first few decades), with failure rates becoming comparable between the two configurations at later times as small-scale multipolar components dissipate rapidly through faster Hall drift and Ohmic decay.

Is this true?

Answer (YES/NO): NO